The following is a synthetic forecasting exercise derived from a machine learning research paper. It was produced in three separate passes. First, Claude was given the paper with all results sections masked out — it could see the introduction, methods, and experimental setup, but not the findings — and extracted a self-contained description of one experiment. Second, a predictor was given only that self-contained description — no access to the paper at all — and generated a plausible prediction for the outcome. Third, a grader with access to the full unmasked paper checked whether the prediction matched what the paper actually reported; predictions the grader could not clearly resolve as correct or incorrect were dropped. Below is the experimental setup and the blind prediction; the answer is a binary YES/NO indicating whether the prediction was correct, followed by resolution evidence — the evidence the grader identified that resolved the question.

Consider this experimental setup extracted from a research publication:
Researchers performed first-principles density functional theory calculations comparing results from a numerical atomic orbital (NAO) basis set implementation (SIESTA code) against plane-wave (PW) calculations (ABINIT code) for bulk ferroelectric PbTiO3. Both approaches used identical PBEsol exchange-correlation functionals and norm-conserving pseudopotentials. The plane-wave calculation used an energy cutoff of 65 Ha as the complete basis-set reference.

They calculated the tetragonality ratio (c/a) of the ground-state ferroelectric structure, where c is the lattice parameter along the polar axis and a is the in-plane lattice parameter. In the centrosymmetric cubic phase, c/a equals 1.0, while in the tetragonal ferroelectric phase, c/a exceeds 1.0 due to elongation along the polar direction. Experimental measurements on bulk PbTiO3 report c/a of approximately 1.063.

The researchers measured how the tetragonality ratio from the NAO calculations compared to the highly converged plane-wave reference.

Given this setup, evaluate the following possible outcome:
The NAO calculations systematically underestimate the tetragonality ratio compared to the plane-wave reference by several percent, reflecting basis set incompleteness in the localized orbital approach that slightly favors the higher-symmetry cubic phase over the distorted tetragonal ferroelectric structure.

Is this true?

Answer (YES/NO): NO